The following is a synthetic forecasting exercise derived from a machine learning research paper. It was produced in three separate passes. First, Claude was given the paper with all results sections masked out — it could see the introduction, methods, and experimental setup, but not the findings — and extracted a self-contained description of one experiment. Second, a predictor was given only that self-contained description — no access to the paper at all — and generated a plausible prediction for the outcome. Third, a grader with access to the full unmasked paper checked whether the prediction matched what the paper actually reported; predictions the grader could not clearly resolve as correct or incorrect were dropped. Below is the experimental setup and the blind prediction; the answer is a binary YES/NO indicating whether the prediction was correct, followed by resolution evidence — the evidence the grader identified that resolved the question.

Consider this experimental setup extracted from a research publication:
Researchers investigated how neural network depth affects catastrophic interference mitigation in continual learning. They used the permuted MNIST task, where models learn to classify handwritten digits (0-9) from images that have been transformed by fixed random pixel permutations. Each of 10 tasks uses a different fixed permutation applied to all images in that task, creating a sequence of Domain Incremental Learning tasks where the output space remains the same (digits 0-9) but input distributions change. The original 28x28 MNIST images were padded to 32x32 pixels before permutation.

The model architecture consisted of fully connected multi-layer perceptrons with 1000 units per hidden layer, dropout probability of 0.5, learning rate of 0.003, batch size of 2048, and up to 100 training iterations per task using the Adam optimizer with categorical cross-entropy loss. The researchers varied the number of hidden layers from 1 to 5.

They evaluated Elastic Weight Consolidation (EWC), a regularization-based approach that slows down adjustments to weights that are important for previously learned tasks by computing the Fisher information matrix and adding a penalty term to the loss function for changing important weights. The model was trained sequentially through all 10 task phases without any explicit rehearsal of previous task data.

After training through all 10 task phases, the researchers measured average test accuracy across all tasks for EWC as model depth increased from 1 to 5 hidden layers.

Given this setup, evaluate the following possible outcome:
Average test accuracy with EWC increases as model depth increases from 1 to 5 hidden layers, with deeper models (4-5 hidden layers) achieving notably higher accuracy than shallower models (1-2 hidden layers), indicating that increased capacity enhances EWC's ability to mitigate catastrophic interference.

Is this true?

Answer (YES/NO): NO